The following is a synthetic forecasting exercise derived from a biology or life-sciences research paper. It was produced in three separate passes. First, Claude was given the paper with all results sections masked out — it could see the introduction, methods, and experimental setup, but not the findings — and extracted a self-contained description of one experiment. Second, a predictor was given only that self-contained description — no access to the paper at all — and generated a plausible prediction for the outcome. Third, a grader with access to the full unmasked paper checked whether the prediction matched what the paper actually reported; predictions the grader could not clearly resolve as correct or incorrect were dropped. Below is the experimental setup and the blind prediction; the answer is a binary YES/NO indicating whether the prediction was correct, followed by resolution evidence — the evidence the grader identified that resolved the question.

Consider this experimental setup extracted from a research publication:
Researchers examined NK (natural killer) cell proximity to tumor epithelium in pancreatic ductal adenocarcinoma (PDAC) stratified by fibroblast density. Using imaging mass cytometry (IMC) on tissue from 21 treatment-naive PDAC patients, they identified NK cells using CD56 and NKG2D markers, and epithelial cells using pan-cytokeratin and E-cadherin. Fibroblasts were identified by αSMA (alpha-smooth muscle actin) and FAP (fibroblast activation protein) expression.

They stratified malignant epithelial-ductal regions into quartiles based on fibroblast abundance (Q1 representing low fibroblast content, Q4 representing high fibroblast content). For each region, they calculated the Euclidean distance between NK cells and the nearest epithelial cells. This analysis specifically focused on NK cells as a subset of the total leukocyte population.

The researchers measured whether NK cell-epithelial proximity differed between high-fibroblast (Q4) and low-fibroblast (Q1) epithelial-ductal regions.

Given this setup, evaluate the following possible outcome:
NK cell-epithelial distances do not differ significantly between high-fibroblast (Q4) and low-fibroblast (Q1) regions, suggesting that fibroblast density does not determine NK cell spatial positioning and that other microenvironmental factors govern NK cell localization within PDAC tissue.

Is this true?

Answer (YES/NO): NO